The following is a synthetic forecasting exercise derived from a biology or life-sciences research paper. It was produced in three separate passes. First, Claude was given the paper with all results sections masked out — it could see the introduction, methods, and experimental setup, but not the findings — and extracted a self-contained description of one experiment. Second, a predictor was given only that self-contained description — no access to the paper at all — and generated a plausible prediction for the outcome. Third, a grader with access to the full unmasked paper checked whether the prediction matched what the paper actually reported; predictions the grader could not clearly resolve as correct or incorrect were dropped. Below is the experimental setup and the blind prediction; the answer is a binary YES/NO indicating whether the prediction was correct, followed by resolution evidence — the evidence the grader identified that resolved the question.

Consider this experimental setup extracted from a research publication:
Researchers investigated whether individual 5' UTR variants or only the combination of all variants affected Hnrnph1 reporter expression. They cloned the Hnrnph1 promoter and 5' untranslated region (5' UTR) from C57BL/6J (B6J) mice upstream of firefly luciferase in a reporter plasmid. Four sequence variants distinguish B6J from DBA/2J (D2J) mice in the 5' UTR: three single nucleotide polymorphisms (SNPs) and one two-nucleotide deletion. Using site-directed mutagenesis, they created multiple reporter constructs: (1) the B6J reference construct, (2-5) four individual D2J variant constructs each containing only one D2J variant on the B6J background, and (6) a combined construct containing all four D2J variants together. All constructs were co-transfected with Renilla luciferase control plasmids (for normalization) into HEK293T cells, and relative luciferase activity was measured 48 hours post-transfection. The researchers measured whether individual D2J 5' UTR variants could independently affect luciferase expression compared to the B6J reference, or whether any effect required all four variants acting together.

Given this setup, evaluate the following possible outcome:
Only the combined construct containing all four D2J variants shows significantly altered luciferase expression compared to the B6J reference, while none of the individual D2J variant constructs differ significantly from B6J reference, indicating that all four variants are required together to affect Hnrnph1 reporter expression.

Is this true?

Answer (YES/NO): YES